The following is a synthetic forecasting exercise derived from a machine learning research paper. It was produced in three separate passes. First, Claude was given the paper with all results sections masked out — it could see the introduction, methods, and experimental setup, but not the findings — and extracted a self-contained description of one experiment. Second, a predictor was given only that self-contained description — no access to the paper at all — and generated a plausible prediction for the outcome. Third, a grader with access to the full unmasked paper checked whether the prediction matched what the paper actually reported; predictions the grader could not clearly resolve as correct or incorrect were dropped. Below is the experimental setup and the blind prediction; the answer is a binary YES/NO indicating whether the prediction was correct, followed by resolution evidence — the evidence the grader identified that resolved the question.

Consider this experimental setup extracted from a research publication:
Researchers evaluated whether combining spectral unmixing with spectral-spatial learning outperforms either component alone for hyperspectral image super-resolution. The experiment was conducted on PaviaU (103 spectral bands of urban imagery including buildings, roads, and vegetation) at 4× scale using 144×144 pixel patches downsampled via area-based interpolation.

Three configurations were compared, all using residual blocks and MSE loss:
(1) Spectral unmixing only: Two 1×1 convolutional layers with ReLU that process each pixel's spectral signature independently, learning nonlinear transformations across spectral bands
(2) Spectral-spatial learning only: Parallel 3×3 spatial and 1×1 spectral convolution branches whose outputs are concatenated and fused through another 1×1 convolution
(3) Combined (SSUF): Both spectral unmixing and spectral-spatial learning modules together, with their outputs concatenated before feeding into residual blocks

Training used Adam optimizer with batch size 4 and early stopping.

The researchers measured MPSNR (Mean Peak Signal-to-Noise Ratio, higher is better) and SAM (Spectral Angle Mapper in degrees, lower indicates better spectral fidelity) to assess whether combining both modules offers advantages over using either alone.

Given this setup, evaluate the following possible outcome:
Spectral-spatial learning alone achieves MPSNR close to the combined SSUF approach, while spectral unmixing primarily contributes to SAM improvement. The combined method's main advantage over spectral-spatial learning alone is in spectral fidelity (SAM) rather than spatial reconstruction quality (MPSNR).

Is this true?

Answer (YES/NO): NO